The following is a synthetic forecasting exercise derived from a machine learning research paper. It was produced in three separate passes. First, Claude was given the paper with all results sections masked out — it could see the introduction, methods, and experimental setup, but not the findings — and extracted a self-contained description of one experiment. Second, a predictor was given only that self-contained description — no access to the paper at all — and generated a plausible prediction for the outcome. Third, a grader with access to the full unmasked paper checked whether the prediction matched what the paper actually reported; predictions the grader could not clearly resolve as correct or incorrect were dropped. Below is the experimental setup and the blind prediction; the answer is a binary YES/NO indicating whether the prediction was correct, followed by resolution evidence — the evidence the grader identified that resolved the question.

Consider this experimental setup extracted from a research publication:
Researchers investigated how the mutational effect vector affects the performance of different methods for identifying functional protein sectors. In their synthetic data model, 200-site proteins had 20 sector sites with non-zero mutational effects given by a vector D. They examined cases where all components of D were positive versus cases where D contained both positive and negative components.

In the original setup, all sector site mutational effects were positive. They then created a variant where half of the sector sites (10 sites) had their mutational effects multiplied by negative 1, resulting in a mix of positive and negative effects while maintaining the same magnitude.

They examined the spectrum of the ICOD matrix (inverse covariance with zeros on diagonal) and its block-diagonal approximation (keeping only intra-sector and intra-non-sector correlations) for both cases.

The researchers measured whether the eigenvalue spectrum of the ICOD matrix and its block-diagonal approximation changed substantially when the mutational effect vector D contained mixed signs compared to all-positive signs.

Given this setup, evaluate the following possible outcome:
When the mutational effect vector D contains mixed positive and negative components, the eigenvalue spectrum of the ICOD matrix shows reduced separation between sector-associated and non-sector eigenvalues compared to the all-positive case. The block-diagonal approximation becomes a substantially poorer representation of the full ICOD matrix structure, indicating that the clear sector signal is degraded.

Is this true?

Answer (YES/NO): NO